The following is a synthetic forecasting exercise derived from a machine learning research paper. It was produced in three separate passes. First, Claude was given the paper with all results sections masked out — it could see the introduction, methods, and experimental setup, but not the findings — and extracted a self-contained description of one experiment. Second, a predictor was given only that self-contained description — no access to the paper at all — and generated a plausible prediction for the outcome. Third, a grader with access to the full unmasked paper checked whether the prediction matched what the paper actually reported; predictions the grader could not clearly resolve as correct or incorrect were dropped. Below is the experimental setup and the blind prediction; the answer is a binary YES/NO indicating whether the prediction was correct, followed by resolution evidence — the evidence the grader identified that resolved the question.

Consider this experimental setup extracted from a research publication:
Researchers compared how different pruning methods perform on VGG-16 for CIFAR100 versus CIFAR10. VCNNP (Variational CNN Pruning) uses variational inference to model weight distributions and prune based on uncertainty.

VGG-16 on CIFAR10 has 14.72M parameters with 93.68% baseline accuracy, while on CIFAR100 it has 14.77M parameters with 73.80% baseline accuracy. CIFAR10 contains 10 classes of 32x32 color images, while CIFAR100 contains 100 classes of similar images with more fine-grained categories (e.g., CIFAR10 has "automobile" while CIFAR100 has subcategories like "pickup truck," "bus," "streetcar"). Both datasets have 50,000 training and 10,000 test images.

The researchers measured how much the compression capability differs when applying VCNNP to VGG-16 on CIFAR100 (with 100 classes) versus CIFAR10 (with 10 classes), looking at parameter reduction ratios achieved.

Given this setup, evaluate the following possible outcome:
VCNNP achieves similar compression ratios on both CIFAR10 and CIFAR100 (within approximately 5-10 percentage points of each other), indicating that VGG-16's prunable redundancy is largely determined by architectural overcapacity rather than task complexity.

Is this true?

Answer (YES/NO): NO